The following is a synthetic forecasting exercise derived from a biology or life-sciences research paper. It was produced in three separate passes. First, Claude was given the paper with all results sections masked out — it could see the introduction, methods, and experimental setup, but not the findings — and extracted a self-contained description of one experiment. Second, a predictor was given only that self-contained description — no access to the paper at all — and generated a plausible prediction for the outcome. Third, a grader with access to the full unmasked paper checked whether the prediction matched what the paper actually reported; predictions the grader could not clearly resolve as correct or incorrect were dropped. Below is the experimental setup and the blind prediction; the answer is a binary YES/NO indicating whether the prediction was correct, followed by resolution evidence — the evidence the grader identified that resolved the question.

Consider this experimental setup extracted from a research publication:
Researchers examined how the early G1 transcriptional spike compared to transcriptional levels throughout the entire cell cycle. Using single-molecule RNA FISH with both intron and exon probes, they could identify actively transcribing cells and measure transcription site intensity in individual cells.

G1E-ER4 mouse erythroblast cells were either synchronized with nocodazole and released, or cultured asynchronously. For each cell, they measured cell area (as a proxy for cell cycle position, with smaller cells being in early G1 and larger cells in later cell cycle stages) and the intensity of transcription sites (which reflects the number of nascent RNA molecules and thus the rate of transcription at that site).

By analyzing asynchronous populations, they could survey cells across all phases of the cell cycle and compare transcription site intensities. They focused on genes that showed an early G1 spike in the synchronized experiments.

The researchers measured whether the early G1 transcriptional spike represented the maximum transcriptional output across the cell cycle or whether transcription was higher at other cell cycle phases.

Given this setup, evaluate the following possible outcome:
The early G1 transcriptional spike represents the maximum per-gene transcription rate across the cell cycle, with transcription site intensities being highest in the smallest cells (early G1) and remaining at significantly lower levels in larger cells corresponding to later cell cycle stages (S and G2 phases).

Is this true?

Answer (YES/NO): YES